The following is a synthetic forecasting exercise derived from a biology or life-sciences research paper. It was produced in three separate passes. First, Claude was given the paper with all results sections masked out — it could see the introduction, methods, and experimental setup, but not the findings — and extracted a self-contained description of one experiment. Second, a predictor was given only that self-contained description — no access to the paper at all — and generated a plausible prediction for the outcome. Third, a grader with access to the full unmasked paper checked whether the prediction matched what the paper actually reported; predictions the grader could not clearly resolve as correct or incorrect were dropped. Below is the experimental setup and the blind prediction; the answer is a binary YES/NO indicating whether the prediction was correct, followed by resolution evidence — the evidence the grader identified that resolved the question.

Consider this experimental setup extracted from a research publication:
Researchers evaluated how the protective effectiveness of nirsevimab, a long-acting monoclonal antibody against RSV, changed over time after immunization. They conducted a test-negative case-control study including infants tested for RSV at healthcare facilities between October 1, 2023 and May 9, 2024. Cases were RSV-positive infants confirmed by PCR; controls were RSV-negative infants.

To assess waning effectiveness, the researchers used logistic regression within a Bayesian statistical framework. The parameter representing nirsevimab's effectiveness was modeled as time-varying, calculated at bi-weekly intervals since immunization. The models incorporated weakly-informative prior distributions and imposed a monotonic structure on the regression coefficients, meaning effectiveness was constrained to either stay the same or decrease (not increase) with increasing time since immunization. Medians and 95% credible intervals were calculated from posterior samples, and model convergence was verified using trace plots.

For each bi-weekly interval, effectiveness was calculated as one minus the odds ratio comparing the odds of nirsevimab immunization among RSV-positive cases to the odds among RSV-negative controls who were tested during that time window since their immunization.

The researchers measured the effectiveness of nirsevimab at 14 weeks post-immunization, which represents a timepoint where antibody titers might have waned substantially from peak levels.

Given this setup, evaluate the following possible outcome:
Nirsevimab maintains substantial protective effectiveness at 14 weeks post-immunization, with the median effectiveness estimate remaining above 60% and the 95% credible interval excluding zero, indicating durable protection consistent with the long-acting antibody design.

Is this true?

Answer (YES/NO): NO